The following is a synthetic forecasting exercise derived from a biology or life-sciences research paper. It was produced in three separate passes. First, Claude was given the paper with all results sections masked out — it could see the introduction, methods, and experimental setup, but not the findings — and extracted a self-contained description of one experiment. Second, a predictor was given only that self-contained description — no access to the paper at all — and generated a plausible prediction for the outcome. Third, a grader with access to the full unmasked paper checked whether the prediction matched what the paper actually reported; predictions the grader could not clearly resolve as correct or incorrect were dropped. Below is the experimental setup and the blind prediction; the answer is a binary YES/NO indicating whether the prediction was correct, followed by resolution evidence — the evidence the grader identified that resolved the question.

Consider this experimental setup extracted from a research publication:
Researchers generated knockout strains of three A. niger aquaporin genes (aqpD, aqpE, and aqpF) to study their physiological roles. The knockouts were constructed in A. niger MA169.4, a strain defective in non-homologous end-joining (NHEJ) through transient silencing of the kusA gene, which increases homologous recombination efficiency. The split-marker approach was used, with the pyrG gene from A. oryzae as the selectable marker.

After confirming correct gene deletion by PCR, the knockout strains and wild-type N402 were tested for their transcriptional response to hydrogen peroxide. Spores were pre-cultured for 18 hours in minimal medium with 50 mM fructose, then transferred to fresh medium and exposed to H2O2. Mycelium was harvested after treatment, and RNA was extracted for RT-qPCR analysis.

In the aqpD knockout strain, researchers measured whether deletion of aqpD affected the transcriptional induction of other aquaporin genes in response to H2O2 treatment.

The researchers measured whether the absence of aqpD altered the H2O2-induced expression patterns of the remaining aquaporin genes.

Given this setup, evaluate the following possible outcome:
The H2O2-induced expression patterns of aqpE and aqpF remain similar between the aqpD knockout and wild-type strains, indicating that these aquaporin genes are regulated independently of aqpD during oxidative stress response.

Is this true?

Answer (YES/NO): NO